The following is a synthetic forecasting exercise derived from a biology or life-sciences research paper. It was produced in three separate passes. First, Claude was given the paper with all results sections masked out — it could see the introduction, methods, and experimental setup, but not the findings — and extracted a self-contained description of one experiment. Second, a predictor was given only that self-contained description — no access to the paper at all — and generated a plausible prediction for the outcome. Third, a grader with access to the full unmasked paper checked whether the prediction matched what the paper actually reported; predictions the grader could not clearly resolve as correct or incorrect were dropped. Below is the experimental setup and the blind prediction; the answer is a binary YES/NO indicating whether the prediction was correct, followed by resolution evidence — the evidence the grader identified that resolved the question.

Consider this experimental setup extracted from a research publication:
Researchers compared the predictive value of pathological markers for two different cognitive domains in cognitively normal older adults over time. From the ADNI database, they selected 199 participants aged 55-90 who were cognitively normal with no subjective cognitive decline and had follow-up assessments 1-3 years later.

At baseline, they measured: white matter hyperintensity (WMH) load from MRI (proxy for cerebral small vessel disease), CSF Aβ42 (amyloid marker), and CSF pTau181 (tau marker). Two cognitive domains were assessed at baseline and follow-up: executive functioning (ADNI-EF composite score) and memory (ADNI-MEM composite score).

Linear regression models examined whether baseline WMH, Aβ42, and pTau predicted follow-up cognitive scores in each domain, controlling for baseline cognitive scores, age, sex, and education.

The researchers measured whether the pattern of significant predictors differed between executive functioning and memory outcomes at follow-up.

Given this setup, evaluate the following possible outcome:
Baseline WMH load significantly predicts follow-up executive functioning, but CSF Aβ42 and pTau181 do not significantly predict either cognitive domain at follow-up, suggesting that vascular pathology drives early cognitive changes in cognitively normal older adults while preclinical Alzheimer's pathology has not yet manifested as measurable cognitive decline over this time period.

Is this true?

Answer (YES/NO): YES